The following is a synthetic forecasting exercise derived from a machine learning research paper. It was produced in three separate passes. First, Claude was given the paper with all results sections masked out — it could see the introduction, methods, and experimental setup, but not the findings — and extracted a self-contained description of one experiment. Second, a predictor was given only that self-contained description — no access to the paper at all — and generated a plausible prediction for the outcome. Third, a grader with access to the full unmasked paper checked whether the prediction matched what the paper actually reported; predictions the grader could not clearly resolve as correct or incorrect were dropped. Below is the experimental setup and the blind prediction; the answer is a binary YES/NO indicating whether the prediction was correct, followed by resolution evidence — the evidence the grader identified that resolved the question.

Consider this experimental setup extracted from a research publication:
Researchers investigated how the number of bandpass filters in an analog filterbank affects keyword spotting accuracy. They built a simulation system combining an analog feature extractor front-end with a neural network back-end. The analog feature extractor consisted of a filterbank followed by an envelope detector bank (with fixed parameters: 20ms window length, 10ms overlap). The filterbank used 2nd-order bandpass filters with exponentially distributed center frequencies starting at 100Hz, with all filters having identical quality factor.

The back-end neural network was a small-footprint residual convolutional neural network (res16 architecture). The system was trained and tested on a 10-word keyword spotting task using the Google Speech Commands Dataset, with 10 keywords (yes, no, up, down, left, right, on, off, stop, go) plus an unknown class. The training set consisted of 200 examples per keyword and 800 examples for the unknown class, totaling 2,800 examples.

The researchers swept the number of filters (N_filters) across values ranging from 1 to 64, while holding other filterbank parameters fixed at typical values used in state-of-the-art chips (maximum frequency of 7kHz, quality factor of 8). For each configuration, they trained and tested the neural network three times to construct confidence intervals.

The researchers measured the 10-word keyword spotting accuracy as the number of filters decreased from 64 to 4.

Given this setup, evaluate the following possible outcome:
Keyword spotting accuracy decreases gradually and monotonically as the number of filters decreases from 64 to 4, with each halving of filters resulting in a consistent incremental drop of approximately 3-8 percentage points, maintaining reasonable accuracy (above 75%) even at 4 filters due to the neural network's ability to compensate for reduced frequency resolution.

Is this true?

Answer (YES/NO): NO